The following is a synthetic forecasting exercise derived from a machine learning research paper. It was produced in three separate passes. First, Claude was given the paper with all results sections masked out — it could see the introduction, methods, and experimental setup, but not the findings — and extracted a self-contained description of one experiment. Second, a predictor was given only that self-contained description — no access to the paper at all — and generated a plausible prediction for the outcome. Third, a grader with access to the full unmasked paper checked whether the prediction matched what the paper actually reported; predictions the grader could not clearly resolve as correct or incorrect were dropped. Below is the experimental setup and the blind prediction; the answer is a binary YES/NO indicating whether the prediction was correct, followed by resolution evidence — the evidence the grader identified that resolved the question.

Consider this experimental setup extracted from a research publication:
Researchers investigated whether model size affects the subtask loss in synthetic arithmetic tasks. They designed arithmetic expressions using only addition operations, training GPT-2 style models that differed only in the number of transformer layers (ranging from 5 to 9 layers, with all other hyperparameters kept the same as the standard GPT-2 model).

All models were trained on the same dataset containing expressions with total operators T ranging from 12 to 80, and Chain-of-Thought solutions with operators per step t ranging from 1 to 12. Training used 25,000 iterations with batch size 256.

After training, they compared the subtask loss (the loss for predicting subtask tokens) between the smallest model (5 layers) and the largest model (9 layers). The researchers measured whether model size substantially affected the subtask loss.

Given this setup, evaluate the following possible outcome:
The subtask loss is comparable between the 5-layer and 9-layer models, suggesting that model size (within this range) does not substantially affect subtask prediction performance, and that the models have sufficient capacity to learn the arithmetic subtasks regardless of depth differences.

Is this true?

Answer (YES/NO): YES